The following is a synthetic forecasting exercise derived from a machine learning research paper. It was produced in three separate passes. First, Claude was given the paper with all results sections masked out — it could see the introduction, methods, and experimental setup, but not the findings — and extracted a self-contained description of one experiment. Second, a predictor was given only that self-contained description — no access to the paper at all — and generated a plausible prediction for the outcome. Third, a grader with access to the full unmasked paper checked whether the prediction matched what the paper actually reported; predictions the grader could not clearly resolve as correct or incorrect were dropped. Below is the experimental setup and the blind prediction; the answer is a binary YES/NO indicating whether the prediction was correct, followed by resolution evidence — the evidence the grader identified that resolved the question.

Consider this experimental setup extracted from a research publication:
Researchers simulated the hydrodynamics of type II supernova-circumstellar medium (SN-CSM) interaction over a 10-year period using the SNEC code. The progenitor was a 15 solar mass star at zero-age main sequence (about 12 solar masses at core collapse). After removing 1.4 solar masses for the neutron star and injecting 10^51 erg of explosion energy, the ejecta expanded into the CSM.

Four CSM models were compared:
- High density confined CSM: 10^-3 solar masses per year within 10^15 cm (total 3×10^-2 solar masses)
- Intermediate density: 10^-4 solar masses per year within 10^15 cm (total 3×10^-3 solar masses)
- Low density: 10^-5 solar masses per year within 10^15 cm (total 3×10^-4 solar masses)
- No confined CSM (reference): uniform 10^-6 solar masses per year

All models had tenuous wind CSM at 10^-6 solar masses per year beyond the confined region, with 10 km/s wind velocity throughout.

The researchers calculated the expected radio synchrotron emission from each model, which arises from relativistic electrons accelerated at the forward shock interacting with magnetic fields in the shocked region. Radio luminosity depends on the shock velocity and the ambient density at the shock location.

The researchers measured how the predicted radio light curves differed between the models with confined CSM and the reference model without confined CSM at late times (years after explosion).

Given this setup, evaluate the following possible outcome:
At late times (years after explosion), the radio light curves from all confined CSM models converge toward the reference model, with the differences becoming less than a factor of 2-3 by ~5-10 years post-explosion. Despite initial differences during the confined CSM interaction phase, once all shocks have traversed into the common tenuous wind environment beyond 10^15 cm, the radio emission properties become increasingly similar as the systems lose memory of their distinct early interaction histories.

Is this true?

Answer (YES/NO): NO